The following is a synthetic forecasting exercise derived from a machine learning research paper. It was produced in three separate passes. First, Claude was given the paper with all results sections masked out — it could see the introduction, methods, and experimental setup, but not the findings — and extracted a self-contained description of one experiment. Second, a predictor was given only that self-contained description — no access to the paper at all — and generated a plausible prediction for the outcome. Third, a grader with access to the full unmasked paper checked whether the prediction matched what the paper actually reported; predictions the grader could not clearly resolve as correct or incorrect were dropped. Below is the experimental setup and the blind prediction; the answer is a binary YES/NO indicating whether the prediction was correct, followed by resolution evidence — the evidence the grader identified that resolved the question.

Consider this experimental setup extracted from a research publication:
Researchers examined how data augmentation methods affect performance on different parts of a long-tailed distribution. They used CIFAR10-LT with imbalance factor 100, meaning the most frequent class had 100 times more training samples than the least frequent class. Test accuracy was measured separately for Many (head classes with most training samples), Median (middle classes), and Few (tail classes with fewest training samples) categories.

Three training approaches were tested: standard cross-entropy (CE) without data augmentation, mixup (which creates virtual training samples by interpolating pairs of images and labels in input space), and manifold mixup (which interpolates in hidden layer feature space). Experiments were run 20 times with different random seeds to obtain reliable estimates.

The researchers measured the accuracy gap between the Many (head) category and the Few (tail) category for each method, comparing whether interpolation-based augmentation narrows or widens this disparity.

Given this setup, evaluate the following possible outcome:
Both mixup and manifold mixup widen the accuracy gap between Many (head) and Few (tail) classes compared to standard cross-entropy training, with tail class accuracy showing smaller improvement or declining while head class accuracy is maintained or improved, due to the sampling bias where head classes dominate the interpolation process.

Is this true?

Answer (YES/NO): YES